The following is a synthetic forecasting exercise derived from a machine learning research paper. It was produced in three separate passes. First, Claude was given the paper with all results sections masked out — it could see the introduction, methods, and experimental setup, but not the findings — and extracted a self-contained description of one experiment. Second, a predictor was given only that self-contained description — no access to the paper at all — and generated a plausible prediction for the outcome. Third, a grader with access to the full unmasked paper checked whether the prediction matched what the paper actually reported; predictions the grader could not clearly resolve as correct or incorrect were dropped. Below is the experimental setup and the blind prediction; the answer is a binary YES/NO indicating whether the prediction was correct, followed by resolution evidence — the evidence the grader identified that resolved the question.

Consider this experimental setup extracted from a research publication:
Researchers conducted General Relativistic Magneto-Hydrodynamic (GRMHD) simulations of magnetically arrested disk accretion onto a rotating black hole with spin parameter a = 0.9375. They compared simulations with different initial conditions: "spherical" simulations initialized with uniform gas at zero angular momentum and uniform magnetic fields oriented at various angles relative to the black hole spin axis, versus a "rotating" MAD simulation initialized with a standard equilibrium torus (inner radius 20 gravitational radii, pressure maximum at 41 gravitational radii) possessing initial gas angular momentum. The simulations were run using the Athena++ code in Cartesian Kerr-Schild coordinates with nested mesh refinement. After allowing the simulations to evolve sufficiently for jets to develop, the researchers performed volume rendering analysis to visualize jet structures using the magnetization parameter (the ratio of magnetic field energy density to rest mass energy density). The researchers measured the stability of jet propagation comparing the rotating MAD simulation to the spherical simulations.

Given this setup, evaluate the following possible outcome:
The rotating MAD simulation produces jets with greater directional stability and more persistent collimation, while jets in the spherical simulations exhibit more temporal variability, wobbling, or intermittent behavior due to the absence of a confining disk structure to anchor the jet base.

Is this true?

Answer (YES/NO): NO